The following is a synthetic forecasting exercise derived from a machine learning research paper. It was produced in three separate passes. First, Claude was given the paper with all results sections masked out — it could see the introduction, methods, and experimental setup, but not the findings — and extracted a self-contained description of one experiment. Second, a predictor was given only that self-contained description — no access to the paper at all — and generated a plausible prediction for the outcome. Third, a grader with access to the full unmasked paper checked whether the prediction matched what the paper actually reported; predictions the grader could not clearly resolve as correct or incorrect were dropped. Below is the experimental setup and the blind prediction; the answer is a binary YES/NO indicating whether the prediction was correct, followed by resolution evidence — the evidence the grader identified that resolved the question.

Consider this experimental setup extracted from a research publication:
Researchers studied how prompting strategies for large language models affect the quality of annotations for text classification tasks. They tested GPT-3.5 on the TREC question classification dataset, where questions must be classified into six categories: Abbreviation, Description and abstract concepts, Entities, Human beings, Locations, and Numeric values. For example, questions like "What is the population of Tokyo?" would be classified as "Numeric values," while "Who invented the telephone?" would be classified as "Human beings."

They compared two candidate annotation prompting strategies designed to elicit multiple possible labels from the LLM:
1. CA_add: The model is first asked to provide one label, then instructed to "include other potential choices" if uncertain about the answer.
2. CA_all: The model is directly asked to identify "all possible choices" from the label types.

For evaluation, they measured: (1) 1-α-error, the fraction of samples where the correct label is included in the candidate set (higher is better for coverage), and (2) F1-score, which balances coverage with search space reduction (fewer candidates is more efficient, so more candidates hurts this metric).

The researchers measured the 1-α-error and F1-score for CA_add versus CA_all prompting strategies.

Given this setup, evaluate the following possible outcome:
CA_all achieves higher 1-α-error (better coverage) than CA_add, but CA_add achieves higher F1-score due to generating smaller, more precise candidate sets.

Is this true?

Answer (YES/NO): NO